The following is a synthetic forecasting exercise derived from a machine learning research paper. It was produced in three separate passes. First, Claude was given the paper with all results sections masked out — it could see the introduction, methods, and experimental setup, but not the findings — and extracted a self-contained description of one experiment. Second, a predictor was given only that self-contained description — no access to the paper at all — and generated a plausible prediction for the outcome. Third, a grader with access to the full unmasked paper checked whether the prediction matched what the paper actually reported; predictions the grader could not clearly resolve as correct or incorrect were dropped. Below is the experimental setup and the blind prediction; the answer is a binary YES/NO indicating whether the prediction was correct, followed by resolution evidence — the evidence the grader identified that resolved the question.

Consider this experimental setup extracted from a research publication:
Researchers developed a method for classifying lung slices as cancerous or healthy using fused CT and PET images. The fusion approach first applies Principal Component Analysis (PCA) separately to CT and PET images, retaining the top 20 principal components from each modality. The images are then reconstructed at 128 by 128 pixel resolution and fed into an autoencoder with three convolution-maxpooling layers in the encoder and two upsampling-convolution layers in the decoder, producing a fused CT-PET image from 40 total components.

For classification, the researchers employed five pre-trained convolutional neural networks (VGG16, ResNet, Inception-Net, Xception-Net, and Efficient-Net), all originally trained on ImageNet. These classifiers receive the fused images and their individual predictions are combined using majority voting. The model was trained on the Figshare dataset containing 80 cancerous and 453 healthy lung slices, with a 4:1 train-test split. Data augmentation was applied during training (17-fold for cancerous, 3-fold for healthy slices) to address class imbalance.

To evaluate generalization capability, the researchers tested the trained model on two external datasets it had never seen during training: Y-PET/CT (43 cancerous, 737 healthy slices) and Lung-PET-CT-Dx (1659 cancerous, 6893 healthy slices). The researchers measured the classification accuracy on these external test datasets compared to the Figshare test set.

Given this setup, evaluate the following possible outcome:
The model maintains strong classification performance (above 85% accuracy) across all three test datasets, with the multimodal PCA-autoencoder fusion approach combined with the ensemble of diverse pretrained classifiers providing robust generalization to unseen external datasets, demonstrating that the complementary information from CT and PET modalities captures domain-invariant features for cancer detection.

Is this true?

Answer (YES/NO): YES